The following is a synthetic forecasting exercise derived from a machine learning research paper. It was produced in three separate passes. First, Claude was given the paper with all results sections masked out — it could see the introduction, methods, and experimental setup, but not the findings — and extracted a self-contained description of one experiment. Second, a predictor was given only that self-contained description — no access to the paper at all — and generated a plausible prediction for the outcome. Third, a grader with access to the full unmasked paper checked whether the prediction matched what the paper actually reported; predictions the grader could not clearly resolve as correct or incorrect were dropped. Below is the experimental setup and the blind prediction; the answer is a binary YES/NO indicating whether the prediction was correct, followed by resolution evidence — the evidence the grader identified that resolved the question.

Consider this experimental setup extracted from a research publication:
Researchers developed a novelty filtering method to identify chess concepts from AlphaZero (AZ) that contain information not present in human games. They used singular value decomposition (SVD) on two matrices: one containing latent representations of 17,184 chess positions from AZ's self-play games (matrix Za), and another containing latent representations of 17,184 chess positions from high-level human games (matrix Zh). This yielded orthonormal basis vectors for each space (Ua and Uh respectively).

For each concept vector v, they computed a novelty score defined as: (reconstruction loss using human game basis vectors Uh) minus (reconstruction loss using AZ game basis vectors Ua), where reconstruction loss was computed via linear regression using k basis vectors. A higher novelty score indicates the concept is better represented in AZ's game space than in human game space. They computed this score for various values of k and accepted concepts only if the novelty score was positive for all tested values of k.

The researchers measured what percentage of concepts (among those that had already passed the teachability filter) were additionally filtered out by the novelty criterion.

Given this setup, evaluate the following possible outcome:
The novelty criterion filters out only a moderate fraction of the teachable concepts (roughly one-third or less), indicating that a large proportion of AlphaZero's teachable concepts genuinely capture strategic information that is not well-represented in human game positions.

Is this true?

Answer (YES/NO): YES